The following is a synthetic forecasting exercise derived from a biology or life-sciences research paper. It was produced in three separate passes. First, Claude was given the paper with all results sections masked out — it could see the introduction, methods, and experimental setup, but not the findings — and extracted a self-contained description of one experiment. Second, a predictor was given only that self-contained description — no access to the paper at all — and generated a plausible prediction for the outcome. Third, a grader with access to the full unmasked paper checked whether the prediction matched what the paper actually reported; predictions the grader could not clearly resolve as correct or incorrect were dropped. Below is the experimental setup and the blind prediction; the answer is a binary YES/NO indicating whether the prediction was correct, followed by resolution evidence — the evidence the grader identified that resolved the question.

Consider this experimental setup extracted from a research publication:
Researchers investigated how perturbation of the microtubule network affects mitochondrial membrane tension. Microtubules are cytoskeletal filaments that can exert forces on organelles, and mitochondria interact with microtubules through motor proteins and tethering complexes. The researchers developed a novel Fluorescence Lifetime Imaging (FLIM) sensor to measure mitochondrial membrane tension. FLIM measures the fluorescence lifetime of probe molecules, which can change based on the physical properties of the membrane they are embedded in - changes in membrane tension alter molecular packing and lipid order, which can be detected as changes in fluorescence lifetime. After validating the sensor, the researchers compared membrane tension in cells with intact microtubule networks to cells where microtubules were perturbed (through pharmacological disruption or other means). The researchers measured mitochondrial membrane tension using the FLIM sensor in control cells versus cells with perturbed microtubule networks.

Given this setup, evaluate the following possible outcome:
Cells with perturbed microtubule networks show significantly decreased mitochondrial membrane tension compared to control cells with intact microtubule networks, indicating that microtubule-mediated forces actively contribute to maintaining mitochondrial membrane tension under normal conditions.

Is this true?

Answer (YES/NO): YES